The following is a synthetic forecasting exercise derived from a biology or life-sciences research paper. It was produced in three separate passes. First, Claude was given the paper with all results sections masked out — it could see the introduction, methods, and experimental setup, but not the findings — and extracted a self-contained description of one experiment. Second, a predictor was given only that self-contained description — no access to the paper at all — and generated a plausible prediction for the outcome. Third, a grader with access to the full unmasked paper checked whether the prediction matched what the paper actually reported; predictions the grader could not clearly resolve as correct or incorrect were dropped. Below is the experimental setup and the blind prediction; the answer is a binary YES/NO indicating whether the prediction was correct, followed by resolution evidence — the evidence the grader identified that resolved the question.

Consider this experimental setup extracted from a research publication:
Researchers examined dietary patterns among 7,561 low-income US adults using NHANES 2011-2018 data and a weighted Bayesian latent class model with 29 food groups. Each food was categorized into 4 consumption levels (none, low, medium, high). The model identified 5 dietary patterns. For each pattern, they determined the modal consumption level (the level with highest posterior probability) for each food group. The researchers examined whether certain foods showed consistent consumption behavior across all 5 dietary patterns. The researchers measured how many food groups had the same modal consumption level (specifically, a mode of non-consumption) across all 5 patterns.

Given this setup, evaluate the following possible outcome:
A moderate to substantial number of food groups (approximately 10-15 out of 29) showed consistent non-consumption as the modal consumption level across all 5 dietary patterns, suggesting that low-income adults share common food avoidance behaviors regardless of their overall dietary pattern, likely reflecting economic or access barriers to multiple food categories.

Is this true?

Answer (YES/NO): YES